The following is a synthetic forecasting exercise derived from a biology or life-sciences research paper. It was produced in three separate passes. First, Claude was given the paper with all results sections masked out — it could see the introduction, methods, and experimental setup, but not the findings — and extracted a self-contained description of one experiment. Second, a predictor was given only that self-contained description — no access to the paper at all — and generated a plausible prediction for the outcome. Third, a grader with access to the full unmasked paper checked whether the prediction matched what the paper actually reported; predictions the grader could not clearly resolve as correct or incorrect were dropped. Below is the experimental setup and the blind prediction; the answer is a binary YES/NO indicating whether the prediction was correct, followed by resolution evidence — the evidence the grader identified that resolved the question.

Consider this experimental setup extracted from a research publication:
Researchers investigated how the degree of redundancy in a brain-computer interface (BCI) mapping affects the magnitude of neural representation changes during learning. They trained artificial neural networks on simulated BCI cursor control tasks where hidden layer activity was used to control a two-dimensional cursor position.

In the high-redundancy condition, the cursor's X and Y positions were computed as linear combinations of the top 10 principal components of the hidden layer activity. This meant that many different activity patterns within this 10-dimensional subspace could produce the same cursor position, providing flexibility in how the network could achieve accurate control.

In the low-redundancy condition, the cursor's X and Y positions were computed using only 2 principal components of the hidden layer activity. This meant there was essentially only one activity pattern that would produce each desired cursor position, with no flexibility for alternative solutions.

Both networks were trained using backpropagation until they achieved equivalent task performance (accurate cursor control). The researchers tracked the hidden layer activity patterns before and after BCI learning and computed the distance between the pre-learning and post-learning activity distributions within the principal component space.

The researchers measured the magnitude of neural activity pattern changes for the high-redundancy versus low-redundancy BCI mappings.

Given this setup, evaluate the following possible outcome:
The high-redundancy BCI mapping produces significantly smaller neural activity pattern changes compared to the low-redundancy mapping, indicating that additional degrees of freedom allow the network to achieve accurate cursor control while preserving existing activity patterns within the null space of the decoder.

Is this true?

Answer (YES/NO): YES